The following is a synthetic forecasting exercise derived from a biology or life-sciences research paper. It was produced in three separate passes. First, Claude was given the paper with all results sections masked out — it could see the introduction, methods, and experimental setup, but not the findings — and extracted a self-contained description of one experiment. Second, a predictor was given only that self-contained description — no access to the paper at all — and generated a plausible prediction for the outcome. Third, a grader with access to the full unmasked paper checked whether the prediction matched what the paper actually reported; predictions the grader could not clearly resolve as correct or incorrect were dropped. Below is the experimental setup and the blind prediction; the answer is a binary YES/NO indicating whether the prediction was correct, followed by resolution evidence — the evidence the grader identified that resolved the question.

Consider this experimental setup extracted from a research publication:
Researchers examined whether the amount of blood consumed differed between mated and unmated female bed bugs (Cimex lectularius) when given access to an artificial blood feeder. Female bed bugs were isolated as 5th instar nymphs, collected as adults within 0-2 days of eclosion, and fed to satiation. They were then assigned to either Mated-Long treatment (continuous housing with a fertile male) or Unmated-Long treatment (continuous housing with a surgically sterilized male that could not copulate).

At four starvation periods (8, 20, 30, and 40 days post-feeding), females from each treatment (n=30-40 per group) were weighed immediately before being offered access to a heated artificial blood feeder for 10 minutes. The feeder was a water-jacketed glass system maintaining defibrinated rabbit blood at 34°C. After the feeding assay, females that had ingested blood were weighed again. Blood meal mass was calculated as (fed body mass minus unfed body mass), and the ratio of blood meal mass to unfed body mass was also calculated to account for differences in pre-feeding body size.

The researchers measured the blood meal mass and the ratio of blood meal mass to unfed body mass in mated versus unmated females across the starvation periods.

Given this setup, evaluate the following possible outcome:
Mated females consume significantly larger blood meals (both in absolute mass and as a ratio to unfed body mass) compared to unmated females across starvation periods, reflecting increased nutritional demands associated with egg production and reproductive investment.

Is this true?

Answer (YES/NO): NO